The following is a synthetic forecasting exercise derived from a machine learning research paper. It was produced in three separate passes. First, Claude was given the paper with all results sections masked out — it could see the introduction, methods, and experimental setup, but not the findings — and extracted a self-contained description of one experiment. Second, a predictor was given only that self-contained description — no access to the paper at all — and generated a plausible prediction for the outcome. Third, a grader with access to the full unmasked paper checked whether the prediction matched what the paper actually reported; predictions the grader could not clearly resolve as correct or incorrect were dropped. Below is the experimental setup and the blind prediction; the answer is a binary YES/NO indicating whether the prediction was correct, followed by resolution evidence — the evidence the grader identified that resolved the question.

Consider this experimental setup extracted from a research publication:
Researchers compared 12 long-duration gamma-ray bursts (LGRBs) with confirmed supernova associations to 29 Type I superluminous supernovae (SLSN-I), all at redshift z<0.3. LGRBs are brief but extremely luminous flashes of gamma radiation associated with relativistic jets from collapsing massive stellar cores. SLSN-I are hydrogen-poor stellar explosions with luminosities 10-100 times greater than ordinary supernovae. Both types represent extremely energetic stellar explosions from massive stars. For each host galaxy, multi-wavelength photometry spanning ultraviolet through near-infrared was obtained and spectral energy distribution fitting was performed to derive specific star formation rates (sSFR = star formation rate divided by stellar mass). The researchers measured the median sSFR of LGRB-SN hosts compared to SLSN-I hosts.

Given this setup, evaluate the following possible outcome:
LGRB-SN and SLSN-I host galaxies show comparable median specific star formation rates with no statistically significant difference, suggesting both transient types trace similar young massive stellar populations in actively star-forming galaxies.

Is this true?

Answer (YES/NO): YES